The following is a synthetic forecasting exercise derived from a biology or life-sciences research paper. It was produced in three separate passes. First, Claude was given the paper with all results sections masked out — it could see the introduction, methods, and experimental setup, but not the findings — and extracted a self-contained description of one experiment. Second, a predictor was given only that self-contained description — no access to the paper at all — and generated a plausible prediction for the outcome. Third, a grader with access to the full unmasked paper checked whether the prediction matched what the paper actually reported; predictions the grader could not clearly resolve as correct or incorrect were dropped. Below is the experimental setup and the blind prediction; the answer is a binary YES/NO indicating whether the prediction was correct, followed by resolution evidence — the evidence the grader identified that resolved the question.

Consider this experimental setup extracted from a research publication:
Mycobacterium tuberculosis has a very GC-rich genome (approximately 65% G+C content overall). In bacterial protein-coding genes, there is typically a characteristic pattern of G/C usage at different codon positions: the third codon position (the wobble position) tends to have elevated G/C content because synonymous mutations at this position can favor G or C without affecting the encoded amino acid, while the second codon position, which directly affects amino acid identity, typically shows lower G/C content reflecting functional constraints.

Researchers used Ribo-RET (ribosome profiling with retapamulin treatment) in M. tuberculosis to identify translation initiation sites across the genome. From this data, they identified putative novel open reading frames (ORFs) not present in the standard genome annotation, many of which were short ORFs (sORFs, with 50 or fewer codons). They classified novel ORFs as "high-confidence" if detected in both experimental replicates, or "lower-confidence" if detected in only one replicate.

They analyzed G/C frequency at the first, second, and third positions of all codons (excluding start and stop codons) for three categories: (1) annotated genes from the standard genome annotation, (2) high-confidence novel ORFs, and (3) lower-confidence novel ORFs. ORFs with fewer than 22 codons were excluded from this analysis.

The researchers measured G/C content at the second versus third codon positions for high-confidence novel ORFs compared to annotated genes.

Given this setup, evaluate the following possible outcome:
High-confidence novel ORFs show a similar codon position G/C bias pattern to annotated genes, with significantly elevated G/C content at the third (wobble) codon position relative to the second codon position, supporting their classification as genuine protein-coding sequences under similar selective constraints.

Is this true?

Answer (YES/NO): NO